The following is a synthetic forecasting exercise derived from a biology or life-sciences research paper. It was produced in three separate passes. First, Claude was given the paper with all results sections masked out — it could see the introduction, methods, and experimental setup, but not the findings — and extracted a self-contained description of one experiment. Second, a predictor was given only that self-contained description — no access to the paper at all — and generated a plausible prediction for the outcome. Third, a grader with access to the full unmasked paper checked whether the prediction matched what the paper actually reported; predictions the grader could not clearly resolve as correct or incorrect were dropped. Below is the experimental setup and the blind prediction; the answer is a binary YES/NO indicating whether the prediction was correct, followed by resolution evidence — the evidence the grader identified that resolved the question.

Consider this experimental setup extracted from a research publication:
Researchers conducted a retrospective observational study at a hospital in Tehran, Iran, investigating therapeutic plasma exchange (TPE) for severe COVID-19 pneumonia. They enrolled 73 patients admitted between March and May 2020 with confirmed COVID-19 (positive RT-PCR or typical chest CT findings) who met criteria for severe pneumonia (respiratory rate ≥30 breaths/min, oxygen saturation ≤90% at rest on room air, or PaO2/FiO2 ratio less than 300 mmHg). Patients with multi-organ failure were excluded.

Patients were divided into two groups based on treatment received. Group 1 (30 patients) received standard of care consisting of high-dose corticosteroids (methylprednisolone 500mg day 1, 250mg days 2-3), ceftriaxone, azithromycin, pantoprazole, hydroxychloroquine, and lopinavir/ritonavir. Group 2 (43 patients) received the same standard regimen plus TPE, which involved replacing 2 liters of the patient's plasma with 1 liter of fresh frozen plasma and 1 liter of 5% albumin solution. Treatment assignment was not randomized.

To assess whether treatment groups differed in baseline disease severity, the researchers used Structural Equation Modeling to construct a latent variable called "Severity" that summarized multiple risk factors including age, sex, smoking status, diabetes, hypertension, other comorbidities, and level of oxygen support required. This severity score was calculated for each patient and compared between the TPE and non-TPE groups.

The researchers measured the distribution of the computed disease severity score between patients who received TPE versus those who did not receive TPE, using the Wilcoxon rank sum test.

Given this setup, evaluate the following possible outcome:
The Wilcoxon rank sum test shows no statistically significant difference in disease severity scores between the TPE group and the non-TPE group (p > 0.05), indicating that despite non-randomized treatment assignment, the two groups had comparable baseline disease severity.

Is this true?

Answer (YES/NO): NO